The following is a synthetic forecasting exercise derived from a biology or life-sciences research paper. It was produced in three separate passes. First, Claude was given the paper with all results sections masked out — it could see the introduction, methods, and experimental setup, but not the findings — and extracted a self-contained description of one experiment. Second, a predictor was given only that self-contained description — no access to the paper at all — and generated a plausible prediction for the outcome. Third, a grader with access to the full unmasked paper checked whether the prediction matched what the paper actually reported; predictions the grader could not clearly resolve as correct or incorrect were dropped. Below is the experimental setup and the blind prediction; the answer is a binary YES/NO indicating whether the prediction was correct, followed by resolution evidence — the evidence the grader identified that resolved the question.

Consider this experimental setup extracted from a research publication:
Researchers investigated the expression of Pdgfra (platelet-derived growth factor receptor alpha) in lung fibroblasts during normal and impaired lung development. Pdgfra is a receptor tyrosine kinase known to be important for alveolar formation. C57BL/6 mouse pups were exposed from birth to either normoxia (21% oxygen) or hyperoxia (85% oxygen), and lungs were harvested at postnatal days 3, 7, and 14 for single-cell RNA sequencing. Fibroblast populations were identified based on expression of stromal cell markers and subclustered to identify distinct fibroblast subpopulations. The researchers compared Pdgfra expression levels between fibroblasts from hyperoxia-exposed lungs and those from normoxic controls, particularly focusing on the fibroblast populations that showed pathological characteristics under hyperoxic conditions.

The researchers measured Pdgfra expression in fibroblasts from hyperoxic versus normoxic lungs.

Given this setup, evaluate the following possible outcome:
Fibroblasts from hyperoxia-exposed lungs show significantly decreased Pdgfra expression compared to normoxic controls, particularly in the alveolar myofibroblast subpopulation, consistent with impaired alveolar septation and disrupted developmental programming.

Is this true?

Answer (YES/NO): NO